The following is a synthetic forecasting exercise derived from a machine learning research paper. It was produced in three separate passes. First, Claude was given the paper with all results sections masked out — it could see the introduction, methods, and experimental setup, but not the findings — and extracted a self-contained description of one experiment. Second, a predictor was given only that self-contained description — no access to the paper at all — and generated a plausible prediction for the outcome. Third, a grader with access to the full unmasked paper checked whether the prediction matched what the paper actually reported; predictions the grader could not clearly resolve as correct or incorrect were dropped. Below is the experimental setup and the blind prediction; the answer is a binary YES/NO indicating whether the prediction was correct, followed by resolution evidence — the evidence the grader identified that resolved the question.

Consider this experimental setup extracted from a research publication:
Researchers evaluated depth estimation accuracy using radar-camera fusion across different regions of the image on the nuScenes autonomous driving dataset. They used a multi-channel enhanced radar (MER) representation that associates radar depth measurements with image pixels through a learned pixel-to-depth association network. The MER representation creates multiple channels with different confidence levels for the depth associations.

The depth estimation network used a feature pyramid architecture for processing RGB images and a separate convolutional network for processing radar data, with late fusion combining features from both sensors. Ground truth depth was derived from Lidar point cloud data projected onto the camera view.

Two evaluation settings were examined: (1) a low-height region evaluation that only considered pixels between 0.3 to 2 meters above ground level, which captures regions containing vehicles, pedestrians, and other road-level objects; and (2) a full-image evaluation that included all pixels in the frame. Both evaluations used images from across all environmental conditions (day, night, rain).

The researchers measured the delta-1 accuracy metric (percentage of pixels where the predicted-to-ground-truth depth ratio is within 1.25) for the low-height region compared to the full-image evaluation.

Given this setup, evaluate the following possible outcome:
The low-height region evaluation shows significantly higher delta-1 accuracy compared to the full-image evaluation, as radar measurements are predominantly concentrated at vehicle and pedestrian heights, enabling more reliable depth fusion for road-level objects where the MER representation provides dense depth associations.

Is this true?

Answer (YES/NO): NO